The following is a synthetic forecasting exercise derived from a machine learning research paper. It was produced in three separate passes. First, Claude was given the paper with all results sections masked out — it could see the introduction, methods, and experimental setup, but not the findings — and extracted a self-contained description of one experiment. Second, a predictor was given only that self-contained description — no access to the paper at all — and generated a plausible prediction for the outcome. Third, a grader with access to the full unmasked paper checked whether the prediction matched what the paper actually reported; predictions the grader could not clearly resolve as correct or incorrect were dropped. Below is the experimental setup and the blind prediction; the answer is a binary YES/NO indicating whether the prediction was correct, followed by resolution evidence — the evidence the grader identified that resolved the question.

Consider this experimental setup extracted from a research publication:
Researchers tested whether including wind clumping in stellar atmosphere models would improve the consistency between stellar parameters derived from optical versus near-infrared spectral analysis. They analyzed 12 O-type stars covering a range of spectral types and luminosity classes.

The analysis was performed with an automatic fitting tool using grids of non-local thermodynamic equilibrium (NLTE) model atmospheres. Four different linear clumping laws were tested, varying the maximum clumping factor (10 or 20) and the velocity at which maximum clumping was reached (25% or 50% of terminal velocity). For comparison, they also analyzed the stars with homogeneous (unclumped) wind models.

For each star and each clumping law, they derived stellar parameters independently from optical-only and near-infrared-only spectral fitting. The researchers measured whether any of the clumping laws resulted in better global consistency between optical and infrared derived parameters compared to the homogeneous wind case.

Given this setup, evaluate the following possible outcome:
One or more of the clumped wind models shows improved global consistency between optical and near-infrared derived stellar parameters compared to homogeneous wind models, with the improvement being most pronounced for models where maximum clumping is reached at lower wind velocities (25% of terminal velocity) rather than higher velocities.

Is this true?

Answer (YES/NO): NO